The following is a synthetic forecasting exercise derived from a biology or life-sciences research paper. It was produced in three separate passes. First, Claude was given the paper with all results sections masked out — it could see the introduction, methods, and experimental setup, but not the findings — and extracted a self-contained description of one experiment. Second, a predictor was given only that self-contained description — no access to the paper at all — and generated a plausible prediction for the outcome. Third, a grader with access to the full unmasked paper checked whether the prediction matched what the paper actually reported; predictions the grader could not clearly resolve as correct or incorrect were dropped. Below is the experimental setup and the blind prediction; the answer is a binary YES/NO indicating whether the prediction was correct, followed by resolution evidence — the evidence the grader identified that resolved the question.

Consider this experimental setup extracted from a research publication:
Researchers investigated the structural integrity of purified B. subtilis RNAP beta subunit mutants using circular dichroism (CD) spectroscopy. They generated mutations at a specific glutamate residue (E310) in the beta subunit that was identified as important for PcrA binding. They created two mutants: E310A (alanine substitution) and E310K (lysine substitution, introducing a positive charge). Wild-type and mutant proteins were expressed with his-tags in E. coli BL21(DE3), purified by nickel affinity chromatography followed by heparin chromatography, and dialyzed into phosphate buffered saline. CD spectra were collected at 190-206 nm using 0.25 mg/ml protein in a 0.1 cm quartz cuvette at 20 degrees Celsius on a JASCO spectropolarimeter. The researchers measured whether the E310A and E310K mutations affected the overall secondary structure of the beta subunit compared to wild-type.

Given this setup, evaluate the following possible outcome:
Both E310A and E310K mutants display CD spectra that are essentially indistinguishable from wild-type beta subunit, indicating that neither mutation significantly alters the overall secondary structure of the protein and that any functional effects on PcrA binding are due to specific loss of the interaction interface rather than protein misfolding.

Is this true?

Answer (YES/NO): YES